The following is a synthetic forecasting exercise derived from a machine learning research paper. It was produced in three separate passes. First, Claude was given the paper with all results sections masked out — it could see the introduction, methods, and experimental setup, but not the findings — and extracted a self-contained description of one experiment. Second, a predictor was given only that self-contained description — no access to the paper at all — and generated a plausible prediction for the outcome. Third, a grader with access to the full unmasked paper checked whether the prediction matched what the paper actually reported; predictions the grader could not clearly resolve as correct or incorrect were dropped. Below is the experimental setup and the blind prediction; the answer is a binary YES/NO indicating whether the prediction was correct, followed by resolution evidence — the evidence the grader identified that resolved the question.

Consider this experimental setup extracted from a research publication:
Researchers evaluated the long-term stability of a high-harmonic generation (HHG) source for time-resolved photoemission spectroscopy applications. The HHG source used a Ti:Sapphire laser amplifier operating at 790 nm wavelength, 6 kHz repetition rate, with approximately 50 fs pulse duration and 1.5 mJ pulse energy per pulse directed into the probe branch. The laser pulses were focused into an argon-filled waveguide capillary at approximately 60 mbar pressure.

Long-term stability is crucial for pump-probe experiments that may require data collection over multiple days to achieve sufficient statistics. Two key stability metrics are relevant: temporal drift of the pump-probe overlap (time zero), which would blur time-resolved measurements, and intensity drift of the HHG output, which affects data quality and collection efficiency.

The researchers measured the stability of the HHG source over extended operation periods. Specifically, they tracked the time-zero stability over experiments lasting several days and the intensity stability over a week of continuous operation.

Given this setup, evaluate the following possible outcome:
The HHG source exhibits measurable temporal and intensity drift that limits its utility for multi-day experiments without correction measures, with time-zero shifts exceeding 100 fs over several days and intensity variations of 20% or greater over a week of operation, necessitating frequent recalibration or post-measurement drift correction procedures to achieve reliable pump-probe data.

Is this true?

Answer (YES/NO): NO